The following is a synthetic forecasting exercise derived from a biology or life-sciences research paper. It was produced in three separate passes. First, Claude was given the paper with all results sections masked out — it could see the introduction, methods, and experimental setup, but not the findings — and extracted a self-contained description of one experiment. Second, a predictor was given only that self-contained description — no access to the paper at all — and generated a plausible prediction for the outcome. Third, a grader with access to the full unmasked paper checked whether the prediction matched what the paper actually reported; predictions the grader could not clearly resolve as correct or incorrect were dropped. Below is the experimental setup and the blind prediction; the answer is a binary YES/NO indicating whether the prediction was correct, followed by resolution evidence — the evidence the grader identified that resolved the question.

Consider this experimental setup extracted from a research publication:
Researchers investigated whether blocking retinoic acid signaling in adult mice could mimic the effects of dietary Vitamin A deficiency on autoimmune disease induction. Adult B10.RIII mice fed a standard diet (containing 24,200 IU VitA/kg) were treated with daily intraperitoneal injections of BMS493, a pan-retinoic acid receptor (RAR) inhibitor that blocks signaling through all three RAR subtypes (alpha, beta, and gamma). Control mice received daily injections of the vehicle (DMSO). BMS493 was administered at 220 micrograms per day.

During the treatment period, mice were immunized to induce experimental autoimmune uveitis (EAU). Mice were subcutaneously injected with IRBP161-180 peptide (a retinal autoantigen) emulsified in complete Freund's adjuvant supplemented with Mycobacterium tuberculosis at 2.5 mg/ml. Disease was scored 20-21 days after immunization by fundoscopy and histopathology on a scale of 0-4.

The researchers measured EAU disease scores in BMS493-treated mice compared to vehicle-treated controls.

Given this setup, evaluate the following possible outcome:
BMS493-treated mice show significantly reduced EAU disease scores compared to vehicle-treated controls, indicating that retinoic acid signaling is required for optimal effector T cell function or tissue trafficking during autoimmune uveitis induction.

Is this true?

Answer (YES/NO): YES